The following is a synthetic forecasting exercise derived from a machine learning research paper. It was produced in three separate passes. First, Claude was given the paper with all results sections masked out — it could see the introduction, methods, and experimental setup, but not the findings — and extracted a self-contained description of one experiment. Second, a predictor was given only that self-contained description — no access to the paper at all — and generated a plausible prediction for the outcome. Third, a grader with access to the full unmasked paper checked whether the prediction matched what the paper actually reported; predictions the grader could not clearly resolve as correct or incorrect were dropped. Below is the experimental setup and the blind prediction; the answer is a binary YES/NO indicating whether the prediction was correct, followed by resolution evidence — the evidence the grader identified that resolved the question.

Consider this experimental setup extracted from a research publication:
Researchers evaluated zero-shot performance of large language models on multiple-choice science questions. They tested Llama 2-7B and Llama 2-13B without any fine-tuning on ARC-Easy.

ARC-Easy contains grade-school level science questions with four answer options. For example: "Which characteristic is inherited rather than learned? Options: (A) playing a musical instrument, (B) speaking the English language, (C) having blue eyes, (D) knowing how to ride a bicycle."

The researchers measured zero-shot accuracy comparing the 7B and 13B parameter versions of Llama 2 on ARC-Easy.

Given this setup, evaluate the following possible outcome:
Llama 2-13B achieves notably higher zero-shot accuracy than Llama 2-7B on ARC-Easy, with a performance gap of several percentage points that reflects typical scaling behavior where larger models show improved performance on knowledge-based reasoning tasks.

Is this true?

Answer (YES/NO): NO